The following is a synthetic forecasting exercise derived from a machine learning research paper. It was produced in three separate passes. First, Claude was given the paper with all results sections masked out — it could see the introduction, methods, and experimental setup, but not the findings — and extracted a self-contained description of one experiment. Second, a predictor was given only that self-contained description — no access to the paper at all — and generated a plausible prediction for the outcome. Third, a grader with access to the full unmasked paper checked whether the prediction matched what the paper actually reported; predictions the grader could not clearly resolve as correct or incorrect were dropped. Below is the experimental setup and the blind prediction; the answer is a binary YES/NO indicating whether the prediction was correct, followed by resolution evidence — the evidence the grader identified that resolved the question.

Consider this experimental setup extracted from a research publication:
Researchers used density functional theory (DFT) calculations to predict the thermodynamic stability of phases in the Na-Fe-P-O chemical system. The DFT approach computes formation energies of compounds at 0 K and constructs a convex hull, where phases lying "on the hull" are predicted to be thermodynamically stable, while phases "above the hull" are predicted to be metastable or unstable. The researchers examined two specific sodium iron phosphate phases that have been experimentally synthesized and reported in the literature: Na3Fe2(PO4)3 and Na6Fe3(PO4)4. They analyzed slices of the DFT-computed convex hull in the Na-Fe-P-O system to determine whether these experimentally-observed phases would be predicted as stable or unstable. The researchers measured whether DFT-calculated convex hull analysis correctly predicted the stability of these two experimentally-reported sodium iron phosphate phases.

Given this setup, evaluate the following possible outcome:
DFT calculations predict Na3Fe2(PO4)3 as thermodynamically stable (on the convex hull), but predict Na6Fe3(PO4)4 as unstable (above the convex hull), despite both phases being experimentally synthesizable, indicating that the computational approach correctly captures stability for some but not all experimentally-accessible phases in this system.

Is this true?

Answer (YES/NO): NO